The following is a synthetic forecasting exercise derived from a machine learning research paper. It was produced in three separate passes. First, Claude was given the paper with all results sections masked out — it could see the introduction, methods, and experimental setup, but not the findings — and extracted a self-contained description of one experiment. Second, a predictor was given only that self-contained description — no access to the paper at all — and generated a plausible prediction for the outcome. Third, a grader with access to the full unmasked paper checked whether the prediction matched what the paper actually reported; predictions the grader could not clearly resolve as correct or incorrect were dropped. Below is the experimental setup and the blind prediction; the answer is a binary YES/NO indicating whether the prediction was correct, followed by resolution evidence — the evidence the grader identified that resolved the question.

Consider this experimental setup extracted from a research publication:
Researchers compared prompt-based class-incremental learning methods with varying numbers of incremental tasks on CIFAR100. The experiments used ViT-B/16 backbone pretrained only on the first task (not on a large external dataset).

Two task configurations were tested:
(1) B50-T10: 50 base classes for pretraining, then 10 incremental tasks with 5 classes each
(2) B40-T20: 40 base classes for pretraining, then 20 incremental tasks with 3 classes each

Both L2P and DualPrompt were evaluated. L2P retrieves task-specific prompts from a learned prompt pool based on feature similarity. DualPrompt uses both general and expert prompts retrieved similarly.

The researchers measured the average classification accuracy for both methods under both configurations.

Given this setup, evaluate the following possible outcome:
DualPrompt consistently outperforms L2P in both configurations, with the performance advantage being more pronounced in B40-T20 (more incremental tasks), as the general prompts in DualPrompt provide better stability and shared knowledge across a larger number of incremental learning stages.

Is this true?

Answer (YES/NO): NO